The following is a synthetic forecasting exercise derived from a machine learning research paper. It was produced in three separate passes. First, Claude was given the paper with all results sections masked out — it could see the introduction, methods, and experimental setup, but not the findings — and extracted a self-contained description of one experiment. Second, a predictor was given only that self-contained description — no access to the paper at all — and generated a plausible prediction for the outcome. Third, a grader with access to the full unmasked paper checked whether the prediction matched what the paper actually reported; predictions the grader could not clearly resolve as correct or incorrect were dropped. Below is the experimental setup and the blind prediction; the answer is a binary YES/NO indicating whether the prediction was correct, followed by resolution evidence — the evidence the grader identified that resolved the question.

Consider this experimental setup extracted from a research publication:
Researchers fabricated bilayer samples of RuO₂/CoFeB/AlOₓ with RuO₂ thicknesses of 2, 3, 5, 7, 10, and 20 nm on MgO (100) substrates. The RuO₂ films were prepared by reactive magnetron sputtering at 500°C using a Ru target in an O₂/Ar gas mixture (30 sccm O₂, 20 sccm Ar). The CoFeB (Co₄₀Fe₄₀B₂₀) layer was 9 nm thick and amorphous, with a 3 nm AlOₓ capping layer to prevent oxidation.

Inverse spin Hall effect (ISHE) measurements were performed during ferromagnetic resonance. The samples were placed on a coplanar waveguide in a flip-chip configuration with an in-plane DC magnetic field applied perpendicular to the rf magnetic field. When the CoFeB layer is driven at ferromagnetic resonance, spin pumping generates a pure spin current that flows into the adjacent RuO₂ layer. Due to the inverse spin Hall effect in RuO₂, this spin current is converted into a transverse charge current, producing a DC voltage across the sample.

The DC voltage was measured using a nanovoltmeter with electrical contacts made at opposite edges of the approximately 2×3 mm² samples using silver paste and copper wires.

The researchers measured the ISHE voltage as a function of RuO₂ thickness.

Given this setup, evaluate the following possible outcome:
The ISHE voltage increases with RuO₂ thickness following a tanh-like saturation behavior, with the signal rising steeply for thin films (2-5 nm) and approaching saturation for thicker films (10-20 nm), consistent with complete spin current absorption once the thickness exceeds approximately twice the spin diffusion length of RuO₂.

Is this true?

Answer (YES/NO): NO